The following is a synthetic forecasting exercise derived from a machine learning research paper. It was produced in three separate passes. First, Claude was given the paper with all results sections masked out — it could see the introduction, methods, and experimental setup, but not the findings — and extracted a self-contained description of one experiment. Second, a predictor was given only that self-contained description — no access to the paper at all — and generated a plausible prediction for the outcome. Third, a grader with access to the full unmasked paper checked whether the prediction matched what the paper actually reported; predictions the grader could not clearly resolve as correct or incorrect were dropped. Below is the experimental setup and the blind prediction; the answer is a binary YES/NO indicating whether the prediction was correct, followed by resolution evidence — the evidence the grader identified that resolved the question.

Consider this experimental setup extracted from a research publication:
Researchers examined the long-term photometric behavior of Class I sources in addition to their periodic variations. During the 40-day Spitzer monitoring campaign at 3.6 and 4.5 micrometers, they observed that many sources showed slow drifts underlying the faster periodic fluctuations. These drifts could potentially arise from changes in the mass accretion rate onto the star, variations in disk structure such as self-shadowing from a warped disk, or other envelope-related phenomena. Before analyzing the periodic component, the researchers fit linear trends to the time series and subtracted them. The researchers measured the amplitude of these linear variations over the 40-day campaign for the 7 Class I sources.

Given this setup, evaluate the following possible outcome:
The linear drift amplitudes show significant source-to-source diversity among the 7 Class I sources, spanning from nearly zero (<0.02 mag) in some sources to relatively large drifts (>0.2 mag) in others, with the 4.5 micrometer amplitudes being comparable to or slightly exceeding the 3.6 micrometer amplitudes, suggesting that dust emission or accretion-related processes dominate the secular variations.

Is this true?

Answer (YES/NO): NO